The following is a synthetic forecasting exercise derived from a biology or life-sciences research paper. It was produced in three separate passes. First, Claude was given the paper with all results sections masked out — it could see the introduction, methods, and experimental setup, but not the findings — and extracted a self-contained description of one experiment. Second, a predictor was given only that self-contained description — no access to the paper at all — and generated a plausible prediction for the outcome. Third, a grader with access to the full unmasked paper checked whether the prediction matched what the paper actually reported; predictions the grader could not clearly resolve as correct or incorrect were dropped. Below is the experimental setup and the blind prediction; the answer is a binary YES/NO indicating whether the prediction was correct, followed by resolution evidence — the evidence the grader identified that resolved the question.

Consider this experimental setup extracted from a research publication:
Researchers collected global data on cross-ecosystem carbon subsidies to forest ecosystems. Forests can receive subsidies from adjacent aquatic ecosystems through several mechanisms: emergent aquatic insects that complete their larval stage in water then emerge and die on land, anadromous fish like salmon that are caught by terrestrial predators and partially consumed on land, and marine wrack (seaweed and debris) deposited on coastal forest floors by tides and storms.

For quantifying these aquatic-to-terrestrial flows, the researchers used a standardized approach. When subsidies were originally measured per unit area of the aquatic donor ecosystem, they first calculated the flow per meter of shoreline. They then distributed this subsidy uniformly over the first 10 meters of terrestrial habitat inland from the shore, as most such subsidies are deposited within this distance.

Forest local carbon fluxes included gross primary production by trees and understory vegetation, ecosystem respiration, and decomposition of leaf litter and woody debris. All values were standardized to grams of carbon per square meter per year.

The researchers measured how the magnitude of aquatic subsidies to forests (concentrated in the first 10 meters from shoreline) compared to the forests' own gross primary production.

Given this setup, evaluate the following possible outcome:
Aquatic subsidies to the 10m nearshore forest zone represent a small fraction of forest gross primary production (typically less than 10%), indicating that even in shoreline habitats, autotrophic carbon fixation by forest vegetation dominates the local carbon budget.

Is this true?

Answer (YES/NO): YES